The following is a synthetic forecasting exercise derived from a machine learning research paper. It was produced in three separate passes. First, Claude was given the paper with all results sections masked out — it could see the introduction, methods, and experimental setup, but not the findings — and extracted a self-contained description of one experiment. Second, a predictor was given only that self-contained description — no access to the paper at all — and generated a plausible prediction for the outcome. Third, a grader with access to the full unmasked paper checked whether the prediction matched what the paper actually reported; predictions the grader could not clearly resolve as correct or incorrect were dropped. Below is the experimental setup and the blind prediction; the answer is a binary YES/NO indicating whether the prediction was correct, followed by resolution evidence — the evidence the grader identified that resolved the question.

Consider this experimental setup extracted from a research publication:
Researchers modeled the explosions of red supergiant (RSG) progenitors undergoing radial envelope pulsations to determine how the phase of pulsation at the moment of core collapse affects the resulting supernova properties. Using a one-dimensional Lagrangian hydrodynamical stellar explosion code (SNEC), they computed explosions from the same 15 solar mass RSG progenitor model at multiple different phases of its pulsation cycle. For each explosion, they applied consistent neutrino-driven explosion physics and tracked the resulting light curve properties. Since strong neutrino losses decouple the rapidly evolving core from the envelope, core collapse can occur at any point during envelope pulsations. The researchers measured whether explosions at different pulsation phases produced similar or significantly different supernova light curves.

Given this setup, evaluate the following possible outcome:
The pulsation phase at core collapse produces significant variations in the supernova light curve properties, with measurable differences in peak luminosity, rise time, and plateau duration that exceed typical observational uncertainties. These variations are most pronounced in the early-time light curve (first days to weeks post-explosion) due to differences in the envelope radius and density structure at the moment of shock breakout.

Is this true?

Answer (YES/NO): YES